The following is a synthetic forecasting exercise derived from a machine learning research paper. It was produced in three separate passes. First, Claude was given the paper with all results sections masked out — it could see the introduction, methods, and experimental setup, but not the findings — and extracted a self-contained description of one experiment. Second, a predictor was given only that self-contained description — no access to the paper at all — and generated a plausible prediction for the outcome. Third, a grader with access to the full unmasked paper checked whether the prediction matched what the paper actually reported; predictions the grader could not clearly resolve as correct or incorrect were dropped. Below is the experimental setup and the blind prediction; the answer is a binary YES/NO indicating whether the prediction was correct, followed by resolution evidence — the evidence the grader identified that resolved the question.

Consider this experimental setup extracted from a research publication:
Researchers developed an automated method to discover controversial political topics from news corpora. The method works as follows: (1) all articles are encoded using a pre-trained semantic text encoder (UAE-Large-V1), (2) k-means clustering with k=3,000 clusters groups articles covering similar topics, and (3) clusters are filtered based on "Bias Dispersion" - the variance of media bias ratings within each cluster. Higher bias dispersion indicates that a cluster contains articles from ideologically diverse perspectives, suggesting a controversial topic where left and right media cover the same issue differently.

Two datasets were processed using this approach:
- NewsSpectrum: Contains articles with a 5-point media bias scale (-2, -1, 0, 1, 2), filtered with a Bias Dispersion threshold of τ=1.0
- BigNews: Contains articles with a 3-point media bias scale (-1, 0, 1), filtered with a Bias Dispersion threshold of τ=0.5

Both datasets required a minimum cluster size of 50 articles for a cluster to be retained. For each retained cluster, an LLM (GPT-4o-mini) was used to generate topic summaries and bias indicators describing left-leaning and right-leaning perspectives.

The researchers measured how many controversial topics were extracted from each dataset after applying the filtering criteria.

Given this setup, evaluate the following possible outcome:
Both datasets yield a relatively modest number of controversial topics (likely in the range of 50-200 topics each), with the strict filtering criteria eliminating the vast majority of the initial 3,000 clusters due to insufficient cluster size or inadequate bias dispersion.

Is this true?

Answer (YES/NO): NO